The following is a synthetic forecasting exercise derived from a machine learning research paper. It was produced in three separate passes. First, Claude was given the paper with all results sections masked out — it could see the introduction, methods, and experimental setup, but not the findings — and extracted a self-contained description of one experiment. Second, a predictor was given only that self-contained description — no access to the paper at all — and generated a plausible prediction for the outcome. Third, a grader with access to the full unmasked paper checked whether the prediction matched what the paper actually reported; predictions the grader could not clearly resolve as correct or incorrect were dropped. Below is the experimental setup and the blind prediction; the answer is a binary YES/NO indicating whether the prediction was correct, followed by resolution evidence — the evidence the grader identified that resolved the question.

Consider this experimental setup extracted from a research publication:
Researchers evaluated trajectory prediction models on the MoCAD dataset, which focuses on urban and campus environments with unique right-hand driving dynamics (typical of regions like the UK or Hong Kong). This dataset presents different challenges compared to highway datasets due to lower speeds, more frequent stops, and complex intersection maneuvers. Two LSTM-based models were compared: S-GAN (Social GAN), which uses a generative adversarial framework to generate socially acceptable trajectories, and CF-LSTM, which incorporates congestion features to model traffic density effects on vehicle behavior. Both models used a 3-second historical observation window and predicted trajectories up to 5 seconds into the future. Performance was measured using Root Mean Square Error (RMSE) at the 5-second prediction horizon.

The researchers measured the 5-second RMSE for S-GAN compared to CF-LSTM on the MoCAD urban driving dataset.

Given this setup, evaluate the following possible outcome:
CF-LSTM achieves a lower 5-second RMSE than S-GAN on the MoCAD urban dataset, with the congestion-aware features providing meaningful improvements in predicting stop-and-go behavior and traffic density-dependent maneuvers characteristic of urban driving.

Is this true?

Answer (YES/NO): YES